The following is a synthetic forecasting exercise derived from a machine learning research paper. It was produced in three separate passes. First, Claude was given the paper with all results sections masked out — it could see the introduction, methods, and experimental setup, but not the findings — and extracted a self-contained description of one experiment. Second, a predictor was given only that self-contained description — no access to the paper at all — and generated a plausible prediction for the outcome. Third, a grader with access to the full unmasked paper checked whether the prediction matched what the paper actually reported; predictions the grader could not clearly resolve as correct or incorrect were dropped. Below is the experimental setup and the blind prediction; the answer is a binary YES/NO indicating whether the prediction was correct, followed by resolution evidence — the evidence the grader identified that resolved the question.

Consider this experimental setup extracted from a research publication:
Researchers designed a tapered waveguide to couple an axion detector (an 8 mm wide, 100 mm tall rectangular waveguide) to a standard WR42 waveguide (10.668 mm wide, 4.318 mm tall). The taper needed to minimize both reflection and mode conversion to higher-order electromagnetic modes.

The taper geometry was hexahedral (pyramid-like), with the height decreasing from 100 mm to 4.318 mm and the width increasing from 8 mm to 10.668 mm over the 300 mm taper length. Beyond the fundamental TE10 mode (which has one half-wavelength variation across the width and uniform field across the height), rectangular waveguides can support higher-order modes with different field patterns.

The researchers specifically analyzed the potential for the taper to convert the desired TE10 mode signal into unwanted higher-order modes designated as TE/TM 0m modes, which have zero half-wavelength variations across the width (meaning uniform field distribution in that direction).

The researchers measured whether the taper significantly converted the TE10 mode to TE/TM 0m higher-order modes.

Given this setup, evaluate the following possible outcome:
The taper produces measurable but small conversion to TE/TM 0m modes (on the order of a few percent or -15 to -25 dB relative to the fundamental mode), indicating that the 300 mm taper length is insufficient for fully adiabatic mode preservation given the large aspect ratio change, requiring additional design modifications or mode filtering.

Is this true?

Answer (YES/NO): NO